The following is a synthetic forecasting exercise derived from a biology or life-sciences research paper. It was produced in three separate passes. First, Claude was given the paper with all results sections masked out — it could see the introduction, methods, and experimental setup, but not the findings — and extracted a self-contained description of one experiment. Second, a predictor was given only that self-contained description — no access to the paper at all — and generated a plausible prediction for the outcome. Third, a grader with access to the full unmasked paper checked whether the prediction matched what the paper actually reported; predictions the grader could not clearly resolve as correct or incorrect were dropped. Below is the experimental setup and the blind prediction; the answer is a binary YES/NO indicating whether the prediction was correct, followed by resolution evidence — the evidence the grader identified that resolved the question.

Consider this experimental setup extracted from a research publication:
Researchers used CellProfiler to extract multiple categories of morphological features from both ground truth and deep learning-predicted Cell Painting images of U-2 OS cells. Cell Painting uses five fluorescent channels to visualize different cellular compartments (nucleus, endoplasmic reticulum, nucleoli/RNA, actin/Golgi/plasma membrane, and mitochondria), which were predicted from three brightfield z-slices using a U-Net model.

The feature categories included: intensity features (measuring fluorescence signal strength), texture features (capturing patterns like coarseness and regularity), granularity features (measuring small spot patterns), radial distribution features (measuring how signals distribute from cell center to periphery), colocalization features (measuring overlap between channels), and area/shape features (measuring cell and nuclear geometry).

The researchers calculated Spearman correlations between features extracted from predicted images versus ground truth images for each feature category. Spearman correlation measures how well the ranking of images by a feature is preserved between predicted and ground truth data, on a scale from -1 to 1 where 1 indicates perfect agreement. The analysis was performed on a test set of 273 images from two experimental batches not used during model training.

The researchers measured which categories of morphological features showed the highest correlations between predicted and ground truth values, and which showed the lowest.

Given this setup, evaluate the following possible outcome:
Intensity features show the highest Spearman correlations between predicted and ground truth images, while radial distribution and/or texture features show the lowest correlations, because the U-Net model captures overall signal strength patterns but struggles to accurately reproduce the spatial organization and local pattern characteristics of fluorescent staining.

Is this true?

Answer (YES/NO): NO